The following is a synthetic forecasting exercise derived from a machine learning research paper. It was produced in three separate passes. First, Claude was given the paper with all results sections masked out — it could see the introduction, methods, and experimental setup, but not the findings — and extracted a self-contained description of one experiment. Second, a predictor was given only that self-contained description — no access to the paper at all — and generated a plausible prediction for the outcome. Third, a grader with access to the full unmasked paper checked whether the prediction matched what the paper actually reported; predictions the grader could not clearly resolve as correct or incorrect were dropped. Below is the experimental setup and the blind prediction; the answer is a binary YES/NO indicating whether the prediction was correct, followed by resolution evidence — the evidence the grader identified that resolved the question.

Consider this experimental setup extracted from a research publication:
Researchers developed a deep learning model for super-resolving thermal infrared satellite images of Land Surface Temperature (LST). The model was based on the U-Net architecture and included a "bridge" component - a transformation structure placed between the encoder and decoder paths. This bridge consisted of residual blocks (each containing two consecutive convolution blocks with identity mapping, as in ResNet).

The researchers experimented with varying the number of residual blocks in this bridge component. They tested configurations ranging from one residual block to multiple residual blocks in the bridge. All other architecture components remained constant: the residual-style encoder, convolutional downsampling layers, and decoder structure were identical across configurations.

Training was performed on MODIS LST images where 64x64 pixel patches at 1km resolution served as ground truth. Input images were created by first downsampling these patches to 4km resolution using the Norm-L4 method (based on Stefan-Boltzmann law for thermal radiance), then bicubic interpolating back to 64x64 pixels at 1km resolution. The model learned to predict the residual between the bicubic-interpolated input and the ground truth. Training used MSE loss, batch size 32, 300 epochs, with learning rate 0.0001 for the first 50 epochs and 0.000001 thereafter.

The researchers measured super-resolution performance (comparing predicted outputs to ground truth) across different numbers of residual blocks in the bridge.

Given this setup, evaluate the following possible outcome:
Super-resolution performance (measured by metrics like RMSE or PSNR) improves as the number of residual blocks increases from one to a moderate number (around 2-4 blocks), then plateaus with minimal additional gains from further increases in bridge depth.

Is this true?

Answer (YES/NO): NO